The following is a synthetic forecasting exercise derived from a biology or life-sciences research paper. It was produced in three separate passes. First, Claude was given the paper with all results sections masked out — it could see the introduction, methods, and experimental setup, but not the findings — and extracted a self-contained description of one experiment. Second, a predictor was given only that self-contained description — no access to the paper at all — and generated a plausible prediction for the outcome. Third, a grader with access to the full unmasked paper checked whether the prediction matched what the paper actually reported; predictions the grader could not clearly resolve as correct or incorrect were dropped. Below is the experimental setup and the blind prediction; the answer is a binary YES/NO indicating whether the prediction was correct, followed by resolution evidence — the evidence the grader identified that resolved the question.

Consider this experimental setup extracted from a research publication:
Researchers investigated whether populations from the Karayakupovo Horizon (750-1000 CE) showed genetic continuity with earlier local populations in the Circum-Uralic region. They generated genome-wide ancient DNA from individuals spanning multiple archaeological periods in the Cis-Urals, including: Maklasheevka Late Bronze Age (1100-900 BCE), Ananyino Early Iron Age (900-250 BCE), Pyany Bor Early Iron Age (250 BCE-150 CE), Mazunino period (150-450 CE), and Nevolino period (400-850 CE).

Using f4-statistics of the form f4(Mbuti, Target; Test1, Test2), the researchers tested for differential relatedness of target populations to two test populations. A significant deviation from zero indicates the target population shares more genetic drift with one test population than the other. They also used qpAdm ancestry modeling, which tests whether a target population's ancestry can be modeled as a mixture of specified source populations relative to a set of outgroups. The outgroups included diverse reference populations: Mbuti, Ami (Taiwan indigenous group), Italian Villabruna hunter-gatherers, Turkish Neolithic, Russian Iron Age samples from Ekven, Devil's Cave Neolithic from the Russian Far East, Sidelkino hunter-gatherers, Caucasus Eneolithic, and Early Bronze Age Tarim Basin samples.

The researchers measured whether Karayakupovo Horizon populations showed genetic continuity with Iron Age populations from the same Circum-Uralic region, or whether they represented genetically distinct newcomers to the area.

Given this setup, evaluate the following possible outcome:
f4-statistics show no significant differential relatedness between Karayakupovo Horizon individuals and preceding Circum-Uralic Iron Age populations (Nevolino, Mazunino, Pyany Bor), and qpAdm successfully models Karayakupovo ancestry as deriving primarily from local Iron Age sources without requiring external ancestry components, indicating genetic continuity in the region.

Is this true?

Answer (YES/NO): NO